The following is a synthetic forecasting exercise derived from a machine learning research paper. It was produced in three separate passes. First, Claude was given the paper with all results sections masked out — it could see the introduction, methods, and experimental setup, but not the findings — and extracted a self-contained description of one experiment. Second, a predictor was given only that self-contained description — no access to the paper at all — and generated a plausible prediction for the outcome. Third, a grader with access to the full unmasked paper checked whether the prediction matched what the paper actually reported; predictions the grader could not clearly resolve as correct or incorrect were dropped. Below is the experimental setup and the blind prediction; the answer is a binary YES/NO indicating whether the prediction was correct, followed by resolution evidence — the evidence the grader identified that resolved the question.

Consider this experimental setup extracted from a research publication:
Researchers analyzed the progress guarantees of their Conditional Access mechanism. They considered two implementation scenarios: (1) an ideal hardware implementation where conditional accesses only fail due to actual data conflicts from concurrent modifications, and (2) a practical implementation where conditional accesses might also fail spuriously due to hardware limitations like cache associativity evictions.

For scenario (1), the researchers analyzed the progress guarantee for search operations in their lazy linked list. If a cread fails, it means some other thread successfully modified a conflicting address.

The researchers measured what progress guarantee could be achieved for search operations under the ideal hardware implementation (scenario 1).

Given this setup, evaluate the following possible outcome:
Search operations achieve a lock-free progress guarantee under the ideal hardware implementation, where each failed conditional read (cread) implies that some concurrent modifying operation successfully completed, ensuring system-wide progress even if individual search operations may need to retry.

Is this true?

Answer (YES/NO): YES